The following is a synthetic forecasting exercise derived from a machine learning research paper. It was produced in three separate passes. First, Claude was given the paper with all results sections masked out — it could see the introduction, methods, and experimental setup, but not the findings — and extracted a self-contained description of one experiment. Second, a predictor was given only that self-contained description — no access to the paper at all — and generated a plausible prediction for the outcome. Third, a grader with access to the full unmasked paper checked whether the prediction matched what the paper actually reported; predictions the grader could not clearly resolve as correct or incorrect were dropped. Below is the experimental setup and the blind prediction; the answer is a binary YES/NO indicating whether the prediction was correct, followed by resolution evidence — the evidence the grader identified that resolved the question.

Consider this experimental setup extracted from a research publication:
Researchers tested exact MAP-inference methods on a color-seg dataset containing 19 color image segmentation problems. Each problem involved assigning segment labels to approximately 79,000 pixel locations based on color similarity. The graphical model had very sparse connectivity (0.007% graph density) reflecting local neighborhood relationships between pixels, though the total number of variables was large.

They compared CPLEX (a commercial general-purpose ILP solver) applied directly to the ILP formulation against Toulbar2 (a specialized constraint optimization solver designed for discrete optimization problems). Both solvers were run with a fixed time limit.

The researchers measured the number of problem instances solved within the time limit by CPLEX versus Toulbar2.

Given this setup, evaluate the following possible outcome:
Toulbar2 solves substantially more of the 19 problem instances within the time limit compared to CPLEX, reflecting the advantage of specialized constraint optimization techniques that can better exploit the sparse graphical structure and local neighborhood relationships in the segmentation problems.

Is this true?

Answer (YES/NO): YES